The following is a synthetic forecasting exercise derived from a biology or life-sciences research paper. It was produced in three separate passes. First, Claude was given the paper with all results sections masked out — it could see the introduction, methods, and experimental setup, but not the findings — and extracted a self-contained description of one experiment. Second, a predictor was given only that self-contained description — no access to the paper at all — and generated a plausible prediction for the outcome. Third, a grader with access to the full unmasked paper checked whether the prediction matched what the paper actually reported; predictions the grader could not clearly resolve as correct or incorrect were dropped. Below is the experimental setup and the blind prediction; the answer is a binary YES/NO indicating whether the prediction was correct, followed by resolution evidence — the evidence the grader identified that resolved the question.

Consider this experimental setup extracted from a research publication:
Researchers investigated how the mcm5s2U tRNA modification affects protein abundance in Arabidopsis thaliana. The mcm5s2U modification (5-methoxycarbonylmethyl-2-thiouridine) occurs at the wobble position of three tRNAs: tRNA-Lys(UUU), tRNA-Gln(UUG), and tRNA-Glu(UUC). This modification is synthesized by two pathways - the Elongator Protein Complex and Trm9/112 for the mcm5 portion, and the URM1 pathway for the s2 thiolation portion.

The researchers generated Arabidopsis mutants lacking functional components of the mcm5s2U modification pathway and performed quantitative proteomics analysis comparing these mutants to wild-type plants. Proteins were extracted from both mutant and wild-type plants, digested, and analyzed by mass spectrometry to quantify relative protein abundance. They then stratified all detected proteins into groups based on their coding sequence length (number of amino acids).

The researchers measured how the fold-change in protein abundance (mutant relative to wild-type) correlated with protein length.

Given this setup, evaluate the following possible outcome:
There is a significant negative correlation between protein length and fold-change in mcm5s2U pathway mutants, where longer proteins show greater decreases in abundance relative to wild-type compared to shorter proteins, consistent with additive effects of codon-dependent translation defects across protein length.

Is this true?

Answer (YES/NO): YES